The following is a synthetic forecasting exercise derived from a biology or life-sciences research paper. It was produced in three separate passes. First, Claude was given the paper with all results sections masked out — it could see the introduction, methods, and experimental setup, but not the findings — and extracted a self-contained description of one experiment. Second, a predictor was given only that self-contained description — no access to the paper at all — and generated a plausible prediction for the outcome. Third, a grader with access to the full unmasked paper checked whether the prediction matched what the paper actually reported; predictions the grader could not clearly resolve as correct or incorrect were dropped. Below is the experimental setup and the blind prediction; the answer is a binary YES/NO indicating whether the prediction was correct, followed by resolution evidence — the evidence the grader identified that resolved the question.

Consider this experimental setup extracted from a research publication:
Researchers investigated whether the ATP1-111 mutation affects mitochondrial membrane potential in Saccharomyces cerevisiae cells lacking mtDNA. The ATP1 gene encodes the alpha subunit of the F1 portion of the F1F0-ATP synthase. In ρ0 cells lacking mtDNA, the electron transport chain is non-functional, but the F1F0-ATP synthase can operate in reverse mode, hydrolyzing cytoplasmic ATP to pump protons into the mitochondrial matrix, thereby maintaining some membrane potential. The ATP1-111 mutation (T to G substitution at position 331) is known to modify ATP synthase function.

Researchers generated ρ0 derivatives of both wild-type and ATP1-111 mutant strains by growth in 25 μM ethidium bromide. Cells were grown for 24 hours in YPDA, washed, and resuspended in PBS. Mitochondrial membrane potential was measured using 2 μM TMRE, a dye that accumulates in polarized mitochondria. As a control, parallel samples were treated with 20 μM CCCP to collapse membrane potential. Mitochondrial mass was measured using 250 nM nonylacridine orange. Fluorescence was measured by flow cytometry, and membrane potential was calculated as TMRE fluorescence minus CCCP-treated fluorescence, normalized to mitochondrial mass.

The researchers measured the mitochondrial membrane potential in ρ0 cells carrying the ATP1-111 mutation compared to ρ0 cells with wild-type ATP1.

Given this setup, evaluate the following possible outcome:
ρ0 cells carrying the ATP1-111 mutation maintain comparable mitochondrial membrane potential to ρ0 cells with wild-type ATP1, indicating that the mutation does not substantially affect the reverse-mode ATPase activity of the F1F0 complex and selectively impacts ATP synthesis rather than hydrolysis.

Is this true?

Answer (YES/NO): NO